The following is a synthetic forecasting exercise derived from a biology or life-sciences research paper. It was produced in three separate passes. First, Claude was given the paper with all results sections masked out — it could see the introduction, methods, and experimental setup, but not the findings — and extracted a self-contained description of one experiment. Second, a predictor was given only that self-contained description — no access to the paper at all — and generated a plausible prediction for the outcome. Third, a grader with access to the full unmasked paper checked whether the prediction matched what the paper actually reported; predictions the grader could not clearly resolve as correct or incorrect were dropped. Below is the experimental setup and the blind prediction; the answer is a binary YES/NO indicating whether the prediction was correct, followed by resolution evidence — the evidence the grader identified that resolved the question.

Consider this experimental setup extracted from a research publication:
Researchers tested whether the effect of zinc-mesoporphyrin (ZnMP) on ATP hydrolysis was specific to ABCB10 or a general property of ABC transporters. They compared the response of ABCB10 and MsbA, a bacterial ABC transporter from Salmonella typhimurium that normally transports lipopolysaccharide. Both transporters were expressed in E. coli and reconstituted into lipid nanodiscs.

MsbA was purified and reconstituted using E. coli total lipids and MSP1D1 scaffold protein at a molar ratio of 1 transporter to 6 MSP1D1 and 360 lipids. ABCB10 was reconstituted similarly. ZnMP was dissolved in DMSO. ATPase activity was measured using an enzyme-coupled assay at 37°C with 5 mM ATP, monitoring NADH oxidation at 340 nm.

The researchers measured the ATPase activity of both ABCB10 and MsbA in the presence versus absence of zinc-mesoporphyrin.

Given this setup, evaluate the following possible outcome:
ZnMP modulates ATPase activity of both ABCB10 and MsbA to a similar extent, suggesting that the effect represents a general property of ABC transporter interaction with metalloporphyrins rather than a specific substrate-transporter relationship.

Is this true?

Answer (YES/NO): NO